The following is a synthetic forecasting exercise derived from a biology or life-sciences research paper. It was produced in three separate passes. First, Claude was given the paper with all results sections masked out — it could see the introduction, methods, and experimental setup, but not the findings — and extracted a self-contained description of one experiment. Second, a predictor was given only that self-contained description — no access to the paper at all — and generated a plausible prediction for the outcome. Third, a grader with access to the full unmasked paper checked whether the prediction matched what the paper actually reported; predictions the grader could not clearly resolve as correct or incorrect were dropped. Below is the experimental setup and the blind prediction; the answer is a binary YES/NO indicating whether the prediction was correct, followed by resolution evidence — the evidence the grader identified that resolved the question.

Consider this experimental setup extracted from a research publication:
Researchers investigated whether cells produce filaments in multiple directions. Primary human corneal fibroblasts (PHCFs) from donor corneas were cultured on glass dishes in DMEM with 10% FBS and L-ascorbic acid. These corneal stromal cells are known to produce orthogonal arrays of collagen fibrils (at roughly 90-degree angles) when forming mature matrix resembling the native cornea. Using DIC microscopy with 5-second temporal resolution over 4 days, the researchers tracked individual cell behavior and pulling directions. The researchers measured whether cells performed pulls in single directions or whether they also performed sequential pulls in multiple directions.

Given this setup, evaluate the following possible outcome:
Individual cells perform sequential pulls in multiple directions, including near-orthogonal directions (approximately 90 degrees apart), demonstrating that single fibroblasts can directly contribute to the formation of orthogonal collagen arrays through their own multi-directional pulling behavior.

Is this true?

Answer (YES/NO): YES